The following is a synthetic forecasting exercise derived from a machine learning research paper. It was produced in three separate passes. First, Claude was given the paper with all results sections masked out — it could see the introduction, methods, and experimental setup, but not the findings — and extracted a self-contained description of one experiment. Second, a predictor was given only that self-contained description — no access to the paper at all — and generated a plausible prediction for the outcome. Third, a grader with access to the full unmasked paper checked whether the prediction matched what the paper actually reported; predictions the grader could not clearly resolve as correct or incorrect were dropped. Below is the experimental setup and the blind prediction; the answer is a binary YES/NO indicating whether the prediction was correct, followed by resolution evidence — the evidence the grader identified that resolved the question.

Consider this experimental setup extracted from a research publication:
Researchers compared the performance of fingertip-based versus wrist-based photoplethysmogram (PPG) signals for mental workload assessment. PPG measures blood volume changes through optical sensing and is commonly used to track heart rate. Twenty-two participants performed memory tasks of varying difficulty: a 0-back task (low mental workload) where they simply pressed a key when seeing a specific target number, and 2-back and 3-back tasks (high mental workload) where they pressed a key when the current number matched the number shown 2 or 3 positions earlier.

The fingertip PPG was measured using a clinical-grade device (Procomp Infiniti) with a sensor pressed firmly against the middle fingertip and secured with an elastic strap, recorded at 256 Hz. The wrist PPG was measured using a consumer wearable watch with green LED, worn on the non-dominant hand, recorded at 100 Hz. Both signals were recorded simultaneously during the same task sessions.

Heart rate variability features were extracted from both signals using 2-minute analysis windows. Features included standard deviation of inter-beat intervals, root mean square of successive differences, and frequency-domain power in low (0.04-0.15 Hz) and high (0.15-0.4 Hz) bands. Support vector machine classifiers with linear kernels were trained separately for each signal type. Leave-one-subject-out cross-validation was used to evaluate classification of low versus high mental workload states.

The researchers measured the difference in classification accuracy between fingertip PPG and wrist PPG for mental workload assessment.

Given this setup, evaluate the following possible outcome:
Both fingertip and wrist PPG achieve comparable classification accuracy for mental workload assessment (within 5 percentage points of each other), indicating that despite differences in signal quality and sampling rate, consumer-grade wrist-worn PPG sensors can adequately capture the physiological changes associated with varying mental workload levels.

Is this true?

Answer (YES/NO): NO